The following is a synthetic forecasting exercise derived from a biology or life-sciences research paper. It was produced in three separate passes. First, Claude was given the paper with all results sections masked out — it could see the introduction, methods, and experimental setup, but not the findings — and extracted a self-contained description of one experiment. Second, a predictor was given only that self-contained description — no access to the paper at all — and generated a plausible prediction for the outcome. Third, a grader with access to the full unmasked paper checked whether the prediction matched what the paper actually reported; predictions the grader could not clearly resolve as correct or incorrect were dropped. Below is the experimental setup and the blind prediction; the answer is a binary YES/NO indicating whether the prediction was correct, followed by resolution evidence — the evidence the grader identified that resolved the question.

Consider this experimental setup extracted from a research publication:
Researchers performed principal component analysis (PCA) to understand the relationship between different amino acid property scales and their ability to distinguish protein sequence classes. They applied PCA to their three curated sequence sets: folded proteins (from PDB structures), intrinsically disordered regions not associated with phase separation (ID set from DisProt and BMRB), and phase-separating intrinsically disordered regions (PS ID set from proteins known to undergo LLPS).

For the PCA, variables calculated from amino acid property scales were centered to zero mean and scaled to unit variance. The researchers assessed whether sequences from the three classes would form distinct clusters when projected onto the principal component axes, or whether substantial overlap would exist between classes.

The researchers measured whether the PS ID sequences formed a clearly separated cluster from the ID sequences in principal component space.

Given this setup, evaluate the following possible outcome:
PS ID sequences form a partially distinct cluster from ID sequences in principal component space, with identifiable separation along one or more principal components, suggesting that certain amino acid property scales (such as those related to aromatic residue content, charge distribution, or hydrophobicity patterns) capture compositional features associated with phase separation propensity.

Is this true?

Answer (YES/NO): YES